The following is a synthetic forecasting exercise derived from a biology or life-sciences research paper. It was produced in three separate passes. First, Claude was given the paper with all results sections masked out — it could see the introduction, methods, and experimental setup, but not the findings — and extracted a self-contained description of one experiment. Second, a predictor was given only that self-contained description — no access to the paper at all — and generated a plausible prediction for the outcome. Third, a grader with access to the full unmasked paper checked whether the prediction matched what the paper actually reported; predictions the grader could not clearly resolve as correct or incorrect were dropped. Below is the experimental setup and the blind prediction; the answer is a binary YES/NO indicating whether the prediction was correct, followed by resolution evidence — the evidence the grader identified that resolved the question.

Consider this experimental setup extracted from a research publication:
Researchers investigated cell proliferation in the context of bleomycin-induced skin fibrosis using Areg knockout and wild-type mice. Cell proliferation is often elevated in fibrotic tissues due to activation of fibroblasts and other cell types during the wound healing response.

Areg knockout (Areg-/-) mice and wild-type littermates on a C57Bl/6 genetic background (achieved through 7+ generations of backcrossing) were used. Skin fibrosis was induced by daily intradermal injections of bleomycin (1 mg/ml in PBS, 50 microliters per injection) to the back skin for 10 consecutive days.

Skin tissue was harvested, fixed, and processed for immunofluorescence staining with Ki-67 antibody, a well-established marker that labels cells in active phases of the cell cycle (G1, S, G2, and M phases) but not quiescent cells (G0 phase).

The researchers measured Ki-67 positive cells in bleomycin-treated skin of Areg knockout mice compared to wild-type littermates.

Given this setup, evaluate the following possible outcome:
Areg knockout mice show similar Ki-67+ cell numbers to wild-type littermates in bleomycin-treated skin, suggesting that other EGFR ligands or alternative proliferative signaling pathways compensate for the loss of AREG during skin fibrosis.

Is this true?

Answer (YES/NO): NO